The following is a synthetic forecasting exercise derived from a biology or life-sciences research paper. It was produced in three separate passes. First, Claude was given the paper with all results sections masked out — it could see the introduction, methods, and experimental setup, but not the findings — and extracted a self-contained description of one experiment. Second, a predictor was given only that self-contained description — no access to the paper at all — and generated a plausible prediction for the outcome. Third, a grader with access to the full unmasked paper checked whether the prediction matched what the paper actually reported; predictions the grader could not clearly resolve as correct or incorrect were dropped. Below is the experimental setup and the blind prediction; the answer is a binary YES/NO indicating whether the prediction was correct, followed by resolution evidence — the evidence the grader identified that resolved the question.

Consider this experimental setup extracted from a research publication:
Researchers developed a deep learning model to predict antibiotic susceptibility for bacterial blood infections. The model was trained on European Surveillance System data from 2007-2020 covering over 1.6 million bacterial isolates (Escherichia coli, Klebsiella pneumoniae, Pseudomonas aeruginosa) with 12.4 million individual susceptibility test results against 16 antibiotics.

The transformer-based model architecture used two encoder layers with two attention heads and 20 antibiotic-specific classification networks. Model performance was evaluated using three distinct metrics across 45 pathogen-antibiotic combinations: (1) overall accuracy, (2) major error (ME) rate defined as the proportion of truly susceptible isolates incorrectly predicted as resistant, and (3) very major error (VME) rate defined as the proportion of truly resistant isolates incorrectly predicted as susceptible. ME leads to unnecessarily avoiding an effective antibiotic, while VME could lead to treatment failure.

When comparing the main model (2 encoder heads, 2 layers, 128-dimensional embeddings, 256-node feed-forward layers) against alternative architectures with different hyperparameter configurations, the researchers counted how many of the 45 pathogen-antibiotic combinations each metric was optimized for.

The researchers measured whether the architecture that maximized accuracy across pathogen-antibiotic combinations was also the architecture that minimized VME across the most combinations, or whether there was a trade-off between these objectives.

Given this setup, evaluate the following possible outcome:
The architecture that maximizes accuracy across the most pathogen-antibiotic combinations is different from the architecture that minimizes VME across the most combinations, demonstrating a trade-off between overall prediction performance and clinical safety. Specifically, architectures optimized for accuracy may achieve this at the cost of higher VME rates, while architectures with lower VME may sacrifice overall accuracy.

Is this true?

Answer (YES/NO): YES